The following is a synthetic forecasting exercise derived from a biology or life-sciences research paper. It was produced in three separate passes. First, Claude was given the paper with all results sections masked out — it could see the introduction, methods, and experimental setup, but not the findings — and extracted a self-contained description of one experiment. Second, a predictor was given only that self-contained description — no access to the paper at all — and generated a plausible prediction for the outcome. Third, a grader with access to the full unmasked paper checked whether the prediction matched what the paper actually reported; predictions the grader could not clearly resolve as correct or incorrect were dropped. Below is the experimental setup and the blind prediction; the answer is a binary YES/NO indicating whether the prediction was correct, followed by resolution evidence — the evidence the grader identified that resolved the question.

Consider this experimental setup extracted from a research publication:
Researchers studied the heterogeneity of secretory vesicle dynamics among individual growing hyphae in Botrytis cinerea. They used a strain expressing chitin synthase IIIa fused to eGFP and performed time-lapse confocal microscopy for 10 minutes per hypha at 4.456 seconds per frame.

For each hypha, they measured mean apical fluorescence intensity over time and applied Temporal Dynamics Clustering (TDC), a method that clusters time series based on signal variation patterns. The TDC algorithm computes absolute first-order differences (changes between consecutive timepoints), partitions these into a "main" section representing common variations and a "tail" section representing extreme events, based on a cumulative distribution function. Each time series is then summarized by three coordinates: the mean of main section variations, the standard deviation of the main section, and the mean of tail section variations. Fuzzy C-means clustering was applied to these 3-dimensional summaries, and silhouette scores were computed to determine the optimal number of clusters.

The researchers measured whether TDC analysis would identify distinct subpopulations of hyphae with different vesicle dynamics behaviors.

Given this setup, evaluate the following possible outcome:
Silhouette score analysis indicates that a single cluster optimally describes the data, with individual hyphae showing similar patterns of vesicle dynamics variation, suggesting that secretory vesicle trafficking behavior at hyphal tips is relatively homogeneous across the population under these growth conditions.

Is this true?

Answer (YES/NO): NO